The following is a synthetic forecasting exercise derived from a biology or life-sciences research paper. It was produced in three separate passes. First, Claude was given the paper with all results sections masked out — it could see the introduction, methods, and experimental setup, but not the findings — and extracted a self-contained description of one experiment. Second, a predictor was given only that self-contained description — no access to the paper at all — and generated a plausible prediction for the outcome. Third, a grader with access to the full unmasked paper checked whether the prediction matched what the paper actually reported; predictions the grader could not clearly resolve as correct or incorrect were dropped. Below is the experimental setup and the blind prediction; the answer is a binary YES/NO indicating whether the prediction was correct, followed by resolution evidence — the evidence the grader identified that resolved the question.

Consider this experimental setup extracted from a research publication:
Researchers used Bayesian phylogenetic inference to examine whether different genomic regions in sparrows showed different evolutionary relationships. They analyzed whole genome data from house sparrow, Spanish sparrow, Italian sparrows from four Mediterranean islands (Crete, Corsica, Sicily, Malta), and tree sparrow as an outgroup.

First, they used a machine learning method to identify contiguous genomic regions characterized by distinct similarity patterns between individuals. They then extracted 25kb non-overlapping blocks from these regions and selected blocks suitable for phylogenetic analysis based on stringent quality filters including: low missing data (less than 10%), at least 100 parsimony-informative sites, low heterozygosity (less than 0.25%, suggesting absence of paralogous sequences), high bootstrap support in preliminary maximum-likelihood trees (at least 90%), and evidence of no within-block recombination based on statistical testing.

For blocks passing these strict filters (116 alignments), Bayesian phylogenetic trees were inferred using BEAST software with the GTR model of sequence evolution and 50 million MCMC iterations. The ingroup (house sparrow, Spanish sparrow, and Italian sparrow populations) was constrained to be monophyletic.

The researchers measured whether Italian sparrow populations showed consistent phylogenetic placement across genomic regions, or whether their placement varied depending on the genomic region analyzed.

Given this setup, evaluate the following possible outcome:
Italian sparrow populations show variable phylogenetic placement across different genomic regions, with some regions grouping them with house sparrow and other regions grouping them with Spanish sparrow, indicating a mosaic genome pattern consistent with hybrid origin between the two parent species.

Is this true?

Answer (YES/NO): YES